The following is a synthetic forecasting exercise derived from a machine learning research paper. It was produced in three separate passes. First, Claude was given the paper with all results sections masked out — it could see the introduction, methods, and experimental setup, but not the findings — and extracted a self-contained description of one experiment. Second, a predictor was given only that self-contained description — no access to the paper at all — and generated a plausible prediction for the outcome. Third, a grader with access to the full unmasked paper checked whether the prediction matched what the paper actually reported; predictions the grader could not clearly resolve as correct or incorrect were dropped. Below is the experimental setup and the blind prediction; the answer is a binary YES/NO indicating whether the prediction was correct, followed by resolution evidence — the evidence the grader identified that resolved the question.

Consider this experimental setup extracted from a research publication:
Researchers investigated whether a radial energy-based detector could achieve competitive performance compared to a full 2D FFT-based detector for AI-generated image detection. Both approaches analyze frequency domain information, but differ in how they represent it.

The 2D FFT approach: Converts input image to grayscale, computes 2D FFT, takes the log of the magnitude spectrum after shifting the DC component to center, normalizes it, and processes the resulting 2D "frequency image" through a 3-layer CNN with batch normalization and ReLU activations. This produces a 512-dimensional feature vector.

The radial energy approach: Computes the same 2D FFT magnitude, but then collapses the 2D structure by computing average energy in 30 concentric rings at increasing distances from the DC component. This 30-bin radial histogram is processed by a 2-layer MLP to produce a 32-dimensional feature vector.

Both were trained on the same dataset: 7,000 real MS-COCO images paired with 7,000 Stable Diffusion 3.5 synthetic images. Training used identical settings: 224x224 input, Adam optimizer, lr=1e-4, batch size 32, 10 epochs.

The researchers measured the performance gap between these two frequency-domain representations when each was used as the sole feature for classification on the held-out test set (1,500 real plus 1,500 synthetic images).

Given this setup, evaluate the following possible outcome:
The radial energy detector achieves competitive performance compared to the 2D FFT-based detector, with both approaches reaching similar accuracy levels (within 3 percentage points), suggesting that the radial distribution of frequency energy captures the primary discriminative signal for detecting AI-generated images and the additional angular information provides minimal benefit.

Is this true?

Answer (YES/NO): NO